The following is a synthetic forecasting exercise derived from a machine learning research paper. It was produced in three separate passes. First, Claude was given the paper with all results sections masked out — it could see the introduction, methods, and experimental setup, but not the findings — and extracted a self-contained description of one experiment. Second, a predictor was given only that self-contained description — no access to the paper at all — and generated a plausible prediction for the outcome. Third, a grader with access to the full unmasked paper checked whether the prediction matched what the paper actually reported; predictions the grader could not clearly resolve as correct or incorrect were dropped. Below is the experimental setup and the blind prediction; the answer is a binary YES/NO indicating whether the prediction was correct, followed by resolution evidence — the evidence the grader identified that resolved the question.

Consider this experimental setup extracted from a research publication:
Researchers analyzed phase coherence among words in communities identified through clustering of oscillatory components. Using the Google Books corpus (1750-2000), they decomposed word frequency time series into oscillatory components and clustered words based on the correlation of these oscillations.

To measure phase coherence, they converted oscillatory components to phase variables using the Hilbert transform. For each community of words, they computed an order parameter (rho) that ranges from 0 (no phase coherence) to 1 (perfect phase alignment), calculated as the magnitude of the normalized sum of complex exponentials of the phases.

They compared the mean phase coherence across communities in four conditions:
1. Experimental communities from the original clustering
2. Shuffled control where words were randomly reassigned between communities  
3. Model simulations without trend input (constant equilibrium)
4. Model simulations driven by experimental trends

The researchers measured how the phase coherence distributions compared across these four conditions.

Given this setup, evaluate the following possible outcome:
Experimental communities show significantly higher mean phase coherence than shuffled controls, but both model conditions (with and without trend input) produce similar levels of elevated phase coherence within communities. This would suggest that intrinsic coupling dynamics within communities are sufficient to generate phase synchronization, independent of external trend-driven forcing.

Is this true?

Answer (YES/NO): NO